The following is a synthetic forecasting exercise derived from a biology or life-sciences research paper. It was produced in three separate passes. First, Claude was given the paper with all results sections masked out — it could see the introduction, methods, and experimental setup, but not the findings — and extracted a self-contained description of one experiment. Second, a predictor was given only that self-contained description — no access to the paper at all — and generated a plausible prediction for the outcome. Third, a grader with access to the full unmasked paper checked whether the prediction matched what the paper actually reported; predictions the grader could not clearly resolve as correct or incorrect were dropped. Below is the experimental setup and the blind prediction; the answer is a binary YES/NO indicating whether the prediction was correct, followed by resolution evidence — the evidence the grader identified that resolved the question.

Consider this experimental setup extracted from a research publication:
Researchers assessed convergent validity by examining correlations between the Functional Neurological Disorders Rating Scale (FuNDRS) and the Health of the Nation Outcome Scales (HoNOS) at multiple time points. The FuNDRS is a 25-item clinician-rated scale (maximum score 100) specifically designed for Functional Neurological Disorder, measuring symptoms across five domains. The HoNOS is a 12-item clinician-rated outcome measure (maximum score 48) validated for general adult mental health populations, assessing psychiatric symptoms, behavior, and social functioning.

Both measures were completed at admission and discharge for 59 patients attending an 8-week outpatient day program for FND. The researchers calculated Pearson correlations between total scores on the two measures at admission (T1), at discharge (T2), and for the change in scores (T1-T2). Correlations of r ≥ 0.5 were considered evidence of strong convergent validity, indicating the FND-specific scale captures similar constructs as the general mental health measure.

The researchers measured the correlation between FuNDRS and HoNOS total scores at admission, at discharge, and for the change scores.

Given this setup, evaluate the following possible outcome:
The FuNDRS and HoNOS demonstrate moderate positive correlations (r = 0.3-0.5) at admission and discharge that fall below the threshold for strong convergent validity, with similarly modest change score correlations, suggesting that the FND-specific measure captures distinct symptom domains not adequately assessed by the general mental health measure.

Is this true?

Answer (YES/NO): NO